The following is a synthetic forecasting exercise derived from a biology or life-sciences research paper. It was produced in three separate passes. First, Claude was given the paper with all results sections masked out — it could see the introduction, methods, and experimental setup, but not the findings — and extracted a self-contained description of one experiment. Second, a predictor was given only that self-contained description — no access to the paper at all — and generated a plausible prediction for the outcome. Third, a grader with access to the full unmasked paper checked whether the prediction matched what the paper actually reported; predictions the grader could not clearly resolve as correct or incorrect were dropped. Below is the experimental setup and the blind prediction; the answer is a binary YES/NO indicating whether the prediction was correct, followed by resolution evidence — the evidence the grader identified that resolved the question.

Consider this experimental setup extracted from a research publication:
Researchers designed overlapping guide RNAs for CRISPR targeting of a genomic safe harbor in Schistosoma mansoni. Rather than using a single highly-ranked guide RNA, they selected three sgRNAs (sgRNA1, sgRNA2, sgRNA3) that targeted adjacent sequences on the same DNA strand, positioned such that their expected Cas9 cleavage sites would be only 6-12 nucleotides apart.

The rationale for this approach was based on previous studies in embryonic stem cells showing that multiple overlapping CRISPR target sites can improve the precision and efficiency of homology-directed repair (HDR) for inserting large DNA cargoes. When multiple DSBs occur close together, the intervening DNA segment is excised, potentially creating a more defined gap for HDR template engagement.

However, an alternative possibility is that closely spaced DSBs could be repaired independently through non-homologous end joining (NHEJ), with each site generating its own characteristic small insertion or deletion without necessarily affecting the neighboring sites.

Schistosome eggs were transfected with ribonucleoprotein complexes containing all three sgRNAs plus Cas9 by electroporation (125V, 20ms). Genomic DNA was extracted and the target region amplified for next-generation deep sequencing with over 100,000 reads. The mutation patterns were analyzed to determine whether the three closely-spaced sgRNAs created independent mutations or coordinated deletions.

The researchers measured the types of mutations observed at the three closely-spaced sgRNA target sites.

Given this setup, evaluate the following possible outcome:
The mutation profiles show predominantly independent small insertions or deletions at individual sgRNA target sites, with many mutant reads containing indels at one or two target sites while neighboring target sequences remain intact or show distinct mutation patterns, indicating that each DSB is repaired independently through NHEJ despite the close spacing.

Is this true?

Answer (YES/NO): NO